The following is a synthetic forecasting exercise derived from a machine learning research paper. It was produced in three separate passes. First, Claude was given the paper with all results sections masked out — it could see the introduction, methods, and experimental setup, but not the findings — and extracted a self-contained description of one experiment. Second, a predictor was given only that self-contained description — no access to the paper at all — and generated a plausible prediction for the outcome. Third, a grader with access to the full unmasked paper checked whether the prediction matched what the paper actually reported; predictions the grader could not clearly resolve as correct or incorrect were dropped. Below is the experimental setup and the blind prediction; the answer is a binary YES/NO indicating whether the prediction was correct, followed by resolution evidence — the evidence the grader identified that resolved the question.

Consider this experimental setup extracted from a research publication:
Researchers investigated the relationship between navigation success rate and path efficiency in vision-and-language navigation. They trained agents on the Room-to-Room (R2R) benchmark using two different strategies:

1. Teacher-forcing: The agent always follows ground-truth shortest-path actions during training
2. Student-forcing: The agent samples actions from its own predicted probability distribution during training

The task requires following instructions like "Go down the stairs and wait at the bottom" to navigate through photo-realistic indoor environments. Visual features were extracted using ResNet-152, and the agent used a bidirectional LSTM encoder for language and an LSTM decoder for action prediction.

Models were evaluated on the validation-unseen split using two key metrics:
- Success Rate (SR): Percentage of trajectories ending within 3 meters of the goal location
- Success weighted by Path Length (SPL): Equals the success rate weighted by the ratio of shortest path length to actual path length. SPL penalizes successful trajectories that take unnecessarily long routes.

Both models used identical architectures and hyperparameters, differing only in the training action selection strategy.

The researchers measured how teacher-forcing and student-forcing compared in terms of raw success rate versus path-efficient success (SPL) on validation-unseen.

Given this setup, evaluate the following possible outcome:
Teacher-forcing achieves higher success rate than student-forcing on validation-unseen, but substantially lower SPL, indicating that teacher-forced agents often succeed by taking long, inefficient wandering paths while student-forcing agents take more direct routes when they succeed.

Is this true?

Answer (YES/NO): NO